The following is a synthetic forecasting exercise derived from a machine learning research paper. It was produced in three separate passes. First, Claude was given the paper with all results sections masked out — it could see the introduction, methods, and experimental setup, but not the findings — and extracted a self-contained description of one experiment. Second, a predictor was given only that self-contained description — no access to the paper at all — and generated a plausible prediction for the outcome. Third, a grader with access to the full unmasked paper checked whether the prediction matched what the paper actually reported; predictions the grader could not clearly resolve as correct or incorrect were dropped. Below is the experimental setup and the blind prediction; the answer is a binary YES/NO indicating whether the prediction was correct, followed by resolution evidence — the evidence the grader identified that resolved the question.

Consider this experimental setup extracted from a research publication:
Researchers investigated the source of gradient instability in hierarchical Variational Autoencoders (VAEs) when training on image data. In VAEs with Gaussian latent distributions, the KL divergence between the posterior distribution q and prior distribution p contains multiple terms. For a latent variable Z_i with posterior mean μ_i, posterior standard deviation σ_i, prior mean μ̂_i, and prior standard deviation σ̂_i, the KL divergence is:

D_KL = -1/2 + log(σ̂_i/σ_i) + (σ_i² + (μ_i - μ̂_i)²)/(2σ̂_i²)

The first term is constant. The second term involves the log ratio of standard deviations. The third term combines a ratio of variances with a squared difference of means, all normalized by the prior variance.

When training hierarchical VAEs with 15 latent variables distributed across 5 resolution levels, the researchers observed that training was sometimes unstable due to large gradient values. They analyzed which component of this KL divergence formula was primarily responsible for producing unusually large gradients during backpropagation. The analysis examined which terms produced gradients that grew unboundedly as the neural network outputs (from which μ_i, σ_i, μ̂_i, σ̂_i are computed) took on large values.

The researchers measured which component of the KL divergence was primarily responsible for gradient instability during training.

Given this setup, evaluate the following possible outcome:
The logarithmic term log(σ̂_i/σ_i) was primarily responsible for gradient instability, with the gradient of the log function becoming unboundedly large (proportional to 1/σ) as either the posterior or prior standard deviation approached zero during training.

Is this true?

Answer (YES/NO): NO